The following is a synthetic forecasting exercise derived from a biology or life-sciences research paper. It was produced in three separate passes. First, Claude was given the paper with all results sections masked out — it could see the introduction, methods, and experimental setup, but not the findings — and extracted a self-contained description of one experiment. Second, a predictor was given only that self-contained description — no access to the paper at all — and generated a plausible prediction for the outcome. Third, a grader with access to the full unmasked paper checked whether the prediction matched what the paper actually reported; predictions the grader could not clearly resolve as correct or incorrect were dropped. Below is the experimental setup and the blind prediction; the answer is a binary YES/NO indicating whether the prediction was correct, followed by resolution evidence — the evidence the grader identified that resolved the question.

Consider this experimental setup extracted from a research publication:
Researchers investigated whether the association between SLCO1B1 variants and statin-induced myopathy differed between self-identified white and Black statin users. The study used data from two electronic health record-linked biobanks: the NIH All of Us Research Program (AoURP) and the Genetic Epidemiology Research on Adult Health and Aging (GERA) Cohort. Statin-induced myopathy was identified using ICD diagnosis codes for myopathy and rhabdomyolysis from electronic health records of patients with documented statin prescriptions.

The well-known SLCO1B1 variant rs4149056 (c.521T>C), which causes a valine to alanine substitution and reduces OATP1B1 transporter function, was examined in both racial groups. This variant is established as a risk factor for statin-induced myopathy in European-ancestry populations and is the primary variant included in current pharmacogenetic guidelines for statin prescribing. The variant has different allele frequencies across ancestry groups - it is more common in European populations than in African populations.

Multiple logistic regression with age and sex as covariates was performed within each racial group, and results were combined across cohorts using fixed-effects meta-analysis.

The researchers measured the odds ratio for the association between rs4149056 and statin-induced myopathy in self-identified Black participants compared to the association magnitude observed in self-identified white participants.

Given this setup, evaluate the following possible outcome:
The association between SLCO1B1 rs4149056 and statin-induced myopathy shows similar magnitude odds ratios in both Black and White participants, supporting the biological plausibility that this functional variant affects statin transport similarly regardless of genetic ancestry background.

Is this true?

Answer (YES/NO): YES